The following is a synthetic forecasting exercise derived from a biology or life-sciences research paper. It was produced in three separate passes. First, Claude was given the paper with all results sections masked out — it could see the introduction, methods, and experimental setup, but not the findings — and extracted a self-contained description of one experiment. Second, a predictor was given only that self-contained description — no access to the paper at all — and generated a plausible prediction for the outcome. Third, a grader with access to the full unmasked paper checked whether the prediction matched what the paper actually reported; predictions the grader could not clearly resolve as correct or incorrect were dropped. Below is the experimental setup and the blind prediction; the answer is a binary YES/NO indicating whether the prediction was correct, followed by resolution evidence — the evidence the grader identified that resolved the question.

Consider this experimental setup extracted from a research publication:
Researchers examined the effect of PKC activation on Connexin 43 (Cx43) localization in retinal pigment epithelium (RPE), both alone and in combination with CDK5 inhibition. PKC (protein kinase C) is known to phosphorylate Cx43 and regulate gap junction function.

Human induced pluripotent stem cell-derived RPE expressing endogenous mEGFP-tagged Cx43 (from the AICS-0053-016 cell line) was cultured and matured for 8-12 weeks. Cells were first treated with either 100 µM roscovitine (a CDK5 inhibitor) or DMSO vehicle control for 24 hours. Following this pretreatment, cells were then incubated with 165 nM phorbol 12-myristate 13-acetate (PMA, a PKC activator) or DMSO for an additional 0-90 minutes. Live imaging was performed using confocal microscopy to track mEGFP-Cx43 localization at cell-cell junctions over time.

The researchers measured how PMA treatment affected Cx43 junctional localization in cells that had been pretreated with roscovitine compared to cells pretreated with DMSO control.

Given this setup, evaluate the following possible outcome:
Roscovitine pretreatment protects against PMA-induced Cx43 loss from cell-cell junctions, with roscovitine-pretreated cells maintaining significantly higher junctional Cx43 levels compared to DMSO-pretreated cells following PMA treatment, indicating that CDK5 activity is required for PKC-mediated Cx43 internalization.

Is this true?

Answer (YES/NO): NO